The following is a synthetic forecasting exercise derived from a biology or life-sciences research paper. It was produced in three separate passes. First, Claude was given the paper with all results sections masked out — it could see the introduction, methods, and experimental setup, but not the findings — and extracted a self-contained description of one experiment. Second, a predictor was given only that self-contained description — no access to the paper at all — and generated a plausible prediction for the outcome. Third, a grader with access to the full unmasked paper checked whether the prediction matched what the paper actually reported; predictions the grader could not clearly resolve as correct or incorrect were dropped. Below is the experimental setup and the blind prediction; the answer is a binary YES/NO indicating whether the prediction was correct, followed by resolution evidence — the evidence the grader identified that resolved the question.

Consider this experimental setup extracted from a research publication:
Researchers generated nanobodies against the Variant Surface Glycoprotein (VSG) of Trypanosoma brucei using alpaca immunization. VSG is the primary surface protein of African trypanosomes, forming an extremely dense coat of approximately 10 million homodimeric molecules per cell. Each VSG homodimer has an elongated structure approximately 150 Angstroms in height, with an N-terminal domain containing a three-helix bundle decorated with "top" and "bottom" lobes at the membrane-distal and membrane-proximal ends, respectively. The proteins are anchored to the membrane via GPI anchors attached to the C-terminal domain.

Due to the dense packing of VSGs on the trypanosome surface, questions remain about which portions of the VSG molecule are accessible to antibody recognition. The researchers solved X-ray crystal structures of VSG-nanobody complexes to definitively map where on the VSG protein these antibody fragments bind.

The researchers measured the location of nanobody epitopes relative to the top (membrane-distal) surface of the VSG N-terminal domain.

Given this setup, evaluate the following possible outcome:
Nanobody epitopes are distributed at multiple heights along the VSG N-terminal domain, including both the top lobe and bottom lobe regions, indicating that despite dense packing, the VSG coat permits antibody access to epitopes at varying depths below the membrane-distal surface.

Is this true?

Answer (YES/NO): NO